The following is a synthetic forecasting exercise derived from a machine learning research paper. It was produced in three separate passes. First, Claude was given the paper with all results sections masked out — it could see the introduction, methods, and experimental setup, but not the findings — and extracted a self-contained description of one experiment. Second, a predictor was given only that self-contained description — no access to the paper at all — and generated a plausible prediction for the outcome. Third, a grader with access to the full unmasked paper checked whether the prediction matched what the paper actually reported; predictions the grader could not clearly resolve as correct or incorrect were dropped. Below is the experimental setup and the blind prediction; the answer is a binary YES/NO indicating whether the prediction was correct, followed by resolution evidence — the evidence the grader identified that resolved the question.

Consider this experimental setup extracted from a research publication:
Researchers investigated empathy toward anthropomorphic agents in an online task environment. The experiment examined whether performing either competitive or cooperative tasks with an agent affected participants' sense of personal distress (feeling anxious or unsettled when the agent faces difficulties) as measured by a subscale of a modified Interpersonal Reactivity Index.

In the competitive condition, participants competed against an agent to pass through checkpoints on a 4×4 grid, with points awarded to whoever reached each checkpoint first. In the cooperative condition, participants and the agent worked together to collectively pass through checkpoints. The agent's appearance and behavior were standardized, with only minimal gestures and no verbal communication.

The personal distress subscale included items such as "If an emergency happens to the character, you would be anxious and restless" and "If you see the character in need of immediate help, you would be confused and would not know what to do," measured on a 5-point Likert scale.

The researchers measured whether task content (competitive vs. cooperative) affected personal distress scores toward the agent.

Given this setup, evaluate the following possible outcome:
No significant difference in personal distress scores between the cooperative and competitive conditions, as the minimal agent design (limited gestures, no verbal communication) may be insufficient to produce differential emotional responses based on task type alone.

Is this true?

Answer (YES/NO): YES